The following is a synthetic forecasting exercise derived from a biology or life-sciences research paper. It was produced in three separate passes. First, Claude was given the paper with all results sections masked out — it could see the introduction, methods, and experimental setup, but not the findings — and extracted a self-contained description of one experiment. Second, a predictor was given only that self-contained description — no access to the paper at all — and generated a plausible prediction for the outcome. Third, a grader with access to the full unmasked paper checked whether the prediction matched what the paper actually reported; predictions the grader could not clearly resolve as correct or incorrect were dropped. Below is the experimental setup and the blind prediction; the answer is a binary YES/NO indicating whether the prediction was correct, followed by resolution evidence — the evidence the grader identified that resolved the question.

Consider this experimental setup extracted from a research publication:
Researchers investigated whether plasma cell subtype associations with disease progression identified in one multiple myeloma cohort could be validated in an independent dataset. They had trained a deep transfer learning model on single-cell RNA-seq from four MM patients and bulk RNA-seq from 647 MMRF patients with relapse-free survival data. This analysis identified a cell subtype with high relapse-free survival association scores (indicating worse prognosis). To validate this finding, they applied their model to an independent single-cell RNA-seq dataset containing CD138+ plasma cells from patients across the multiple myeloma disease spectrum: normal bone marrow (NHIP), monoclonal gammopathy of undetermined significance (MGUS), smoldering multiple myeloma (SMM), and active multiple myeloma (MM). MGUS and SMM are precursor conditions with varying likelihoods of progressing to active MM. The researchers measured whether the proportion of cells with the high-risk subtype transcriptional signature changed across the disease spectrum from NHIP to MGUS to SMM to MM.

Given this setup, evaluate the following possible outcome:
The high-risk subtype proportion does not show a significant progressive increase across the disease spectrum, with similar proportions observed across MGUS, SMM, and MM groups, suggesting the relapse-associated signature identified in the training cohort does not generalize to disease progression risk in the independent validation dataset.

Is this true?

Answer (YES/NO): NO